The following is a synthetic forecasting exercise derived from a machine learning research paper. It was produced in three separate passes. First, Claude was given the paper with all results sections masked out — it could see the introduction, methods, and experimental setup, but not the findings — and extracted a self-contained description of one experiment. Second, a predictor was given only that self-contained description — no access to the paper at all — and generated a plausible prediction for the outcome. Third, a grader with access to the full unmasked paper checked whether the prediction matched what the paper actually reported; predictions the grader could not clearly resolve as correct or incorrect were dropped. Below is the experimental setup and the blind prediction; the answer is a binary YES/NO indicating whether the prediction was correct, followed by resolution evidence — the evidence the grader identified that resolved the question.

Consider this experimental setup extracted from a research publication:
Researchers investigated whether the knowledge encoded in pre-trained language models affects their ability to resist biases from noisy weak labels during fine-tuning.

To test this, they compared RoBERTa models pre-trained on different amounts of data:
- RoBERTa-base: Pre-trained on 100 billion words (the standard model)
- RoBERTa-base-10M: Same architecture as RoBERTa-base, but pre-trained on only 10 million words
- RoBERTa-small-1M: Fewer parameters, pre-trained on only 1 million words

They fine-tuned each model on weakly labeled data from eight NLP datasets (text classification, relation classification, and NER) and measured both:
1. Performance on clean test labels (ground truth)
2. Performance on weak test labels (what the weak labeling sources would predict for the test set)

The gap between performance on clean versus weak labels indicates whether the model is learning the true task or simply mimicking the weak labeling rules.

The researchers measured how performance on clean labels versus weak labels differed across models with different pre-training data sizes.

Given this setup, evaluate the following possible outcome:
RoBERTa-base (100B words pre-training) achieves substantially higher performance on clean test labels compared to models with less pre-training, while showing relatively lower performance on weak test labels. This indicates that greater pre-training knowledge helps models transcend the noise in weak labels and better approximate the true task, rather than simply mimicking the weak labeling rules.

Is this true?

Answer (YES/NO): YES